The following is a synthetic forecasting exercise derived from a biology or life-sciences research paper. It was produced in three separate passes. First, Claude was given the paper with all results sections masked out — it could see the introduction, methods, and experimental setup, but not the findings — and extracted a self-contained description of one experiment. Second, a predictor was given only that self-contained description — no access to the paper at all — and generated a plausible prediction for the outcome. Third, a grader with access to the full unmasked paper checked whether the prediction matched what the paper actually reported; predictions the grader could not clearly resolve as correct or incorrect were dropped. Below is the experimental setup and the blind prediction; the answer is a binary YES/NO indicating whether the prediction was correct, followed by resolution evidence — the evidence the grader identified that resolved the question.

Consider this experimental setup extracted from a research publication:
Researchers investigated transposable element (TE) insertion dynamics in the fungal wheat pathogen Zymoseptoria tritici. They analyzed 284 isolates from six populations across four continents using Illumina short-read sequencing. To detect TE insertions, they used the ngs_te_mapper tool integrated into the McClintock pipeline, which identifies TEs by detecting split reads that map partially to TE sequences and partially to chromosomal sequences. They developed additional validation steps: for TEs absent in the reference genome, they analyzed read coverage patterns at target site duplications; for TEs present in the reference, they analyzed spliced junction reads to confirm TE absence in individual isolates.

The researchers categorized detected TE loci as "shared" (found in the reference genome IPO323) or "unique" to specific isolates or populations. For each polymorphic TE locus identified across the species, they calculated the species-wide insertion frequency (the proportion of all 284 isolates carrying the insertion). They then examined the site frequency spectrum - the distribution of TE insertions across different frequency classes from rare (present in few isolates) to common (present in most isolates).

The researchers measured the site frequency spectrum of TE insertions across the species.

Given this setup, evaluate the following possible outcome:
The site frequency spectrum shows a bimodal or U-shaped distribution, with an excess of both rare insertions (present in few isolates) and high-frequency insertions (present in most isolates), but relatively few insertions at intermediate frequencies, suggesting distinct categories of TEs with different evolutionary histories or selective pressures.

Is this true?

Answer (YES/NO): NO